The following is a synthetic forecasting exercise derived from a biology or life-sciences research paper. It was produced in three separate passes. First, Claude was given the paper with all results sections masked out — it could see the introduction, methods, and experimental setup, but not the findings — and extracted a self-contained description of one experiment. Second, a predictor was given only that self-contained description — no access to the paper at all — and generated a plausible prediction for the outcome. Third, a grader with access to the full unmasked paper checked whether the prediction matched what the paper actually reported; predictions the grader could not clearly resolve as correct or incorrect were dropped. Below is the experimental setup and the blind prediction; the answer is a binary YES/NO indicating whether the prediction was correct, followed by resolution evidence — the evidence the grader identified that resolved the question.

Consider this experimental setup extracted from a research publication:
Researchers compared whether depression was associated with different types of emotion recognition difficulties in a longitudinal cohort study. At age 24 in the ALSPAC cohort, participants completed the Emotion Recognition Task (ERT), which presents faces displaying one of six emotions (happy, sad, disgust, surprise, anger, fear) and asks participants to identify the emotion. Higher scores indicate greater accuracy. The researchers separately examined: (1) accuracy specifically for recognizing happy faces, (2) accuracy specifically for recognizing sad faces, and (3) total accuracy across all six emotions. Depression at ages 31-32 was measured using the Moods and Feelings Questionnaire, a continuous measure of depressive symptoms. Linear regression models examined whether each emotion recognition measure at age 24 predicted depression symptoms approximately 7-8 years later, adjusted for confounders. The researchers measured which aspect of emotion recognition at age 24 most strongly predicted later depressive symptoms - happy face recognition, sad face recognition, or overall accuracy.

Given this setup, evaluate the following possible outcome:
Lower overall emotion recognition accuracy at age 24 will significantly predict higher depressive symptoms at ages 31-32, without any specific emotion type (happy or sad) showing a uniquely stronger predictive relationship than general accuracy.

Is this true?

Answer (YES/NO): NO